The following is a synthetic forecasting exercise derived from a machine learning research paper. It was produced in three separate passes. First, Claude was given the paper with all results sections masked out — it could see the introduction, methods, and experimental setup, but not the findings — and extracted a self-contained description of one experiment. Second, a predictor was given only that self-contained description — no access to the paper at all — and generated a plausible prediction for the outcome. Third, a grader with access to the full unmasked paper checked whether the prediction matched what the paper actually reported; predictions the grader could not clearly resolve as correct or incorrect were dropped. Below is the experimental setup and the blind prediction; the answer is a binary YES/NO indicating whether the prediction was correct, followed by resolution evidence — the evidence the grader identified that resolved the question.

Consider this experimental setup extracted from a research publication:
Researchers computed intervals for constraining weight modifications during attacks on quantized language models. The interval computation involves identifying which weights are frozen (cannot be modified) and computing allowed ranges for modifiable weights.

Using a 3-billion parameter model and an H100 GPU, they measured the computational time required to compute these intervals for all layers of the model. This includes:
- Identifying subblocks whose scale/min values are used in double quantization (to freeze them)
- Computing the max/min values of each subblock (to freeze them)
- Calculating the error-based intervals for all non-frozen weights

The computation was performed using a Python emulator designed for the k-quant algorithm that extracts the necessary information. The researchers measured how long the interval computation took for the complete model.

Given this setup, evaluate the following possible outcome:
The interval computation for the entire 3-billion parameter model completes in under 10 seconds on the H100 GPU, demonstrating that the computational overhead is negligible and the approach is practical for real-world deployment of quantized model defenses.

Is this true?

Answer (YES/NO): NO